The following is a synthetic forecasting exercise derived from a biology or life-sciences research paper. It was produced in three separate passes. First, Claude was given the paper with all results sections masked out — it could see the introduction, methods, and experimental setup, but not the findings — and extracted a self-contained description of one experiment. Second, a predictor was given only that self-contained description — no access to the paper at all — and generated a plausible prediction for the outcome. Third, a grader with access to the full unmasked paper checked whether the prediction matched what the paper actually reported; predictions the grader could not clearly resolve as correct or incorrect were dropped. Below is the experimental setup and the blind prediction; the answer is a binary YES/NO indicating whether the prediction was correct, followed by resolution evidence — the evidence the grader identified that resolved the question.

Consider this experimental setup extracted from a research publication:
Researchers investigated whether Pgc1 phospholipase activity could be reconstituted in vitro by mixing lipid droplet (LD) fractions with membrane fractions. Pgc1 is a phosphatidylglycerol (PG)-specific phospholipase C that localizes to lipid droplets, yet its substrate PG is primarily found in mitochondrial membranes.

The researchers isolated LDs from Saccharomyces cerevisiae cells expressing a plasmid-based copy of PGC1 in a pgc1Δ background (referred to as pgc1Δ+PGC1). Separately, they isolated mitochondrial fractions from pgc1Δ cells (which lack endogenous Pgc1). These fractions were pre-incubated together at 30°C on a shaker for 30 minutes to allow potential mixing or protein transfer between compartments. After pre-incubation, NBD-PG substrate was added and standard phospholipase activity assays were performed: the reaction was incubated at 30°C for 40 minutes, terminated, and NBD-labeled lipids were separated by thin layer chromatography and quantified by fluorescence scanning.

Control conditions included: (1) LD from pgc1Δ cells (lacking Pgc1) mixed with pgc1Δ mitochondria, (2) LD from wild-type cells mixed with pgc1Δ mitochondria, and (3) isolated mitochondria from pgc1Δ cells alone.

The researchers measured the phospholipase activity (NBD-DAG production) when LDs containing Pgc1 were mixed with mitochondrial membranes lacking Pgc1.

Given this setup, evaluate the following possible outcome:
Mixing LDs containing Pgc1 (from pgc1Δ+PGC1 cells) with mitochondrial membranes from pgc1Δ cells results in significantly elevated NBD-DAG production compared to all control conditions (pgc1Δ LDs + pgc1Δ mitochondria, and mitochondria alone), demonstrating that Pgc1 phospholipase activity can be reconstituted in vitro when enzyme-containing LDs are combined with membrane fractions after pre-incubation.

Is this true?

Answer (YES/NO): YES